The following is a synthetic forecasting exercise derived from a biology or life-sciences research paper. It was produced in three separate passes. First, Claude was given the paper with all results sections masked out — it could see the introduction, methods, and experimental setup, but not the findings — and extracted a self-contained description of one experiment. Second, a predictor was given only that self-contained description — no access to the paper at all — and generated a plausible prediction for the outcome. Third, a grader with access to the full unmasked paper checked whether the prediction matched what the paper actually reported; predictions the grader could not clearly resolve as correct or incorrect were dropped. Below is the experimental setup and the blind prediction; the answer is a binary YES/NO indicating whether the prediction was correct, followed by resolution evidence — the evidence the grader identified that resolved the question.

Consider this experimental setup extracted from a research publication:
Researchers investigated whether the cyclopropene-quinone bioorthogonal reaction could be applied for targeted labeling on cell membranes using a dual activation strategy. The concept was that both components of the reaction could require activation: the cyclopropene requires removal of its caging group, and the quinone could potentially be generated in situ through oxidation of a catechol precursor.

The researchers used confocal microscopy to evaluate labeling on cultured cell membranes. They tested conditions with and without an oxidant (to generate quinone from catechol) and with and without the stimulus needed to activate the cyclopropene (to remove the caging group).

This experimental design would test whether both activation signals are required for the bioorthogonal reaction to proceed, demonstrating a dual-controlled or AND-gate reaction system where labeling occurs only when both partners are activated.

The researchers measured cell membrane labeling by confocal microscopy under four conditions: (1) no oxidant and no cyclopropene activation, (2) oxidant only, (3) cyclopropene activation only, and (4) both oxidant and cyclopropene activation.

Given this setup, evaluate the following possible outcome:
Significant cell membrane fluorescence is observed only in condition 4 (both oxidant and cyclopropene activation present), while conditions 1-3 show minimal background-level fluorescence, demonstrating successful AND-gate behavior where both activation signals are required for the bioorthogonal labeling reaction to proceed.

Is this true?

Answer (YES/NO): NO